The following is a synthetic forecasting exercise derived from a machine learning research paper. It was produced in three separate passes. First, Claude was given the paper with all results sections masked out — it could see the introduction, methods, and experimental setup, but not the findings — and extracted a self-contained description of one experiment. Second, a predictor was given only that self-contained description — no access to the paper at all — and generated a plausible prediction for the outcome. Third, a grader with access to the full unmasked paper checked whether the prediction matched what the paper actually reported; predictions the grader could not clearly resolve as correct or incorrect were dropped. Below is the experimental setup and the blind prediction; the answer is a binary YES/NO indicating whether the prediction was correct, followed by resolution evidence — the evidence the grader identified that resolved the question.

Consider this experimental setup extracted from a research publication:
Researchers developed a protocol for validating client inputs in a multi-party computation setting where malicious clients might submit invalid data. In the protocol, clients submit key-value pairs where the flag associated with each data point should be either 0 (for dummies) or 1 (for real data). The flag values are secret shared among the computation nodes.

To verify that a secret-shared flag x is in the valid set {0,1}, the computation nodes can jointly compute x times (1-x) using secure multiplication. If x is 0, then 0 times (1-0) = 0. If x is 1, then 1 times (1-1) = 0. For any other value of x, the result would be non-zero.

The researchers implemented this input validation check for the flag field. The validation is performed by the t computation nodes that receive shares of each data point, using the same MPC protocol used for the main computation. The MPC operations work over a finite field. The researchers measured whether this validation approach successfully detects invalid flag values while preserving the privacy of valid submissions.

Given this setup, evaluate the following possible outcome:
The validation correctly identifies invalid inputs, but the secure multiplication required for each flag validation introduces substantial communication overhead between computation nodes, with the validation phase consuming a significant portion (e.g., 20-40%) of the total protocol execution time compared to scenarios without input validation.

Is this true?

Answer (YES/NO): NO